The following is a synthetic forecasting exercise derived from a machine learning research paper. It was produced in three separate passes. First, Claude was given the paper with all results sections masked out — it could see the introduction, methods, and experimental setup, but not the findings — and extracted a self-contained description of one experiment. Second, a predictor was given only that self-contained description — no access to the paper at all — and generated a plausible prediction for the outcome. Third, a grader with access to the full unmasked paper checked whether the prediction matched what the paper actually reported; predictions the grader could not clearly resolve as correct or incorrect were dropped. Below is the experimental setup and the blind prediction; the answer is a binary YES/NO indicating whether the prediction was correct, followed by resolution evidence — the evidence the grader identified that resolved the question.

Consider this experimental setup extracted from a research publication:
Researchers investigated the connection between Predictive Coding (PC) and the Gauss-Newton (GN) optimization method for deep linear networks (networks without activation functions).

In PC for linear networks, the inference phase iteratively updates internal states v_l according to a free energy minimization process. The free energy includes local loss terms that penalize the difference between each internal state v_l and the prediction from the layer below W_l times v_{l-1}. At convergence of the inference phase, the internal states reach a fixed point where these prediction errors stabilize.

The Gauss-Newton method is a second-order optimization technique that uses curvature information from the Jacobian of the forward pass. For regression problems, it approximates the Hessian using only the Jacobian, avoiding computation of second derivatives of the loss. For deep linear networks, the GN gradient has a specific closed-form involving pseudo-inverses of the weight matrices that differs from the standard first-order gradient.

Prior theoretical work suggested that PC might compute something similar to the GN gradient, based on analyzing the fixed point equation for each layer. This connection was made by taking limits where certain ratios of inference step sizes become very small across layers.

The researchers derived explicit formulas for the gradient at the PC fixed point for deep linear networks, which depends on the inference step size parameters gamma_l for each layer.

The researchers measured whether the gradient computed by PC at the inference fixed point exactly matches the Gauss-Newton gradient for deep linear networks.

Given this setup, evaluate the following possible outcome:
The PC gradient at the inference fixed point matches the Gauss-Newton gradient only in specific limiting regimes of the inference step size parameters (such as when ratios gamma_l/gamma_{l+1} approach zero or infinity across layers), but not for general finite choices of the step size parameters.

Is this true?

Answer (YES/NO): NO